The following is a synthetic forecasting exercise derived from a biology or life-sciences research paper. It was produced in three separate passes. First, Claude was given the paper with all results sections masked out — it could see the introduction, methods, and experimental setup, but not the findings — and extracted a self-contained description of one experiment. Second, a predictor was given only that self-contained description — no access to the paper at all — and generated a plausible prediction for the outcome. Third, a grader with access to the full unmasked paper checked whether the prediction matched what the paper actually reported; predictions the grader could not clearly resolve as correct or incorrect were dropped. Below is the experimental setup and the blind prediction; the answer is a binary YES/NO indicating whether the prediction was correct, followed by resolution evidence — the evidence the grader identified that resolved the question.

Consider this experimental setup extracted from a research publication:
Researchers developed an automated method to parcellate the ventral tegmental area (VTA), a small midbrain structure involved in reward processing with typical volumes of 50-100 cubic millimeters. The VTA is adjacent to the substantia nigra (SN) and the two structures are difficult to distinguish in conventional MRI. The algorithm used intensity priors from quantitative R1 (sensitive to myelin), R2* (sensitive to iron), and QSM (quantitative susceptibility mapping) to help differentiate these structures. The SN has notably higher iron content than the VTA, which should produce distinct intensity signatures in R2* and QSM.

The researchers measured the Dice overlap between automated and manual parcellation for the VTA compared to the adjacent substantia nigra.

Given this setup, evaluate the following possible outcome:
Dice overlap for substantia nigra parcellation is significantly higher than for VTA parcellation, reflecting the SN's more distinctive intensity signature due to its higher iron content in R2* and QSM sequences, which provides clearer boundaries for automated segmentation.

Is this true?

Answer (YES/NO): NO